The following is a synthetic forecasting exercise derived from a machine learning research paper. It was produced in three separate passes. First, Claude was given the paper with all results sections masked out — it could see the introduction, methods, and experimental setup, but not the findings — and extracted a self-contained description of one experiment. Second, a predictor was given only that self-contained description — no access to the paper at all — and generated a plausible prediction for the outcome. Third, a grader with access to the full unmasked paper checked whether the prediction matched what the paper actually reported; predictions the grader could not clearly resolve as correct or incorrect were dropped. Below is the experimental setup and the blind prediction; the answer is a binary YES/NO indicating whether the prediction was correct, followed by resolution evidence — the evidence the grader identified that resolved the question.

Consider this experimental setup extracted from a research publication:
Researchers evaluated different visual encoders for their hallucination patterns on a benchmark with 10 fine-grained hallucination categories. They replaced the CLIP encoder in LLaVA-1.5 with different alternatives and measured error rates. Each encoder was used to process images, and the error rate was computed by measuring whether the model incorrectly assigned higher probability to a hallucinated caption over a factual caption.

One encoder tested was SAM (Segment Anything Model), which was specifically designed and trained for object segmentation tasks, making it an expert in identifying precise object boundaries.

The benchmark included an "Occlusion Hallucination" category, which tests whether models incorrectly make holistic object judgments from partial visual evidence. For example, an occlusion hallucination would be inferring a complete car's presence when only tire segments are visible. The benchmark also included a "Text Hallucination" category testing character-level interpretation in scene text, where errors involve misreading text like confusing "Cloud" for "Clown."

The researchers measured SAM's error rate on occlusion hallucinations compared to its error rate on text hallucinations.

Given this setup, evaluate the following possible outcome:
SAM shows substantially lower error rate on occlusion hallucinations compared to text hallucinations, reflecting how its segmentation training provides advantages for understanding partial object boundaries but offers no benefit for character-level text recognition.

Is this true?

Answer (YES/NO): YES